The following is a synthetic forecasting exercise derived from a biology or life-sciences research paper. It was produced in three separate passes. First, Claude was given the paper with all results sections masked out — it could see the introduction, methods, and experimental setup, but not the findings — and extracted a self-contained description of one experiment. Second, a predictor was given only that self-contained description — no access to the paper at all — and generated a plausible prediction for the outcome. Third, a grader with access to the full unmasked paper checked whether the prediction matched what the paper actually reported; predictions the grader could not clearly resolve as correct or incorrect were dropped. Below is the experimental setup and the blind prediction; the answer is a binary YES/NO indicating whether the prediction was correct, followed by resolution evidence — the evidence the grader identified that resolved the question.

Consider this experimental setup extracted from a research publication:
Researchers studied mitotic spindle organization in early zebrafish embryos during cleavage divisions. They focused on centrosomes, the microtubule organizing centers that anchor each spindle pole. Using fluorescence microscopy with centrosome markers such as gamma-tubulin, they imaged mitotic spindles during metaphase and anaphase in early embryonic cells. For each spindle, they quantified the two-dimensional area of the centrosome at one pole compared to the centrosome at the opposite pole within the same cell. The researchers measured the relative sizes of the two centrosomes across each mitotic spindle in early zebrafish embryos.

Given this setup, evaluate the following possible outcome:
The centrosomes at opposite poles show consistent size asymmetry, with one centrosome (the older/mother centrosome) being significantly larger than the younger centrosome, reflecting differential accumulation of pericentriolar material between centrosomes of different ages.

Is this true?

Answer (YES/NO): NO